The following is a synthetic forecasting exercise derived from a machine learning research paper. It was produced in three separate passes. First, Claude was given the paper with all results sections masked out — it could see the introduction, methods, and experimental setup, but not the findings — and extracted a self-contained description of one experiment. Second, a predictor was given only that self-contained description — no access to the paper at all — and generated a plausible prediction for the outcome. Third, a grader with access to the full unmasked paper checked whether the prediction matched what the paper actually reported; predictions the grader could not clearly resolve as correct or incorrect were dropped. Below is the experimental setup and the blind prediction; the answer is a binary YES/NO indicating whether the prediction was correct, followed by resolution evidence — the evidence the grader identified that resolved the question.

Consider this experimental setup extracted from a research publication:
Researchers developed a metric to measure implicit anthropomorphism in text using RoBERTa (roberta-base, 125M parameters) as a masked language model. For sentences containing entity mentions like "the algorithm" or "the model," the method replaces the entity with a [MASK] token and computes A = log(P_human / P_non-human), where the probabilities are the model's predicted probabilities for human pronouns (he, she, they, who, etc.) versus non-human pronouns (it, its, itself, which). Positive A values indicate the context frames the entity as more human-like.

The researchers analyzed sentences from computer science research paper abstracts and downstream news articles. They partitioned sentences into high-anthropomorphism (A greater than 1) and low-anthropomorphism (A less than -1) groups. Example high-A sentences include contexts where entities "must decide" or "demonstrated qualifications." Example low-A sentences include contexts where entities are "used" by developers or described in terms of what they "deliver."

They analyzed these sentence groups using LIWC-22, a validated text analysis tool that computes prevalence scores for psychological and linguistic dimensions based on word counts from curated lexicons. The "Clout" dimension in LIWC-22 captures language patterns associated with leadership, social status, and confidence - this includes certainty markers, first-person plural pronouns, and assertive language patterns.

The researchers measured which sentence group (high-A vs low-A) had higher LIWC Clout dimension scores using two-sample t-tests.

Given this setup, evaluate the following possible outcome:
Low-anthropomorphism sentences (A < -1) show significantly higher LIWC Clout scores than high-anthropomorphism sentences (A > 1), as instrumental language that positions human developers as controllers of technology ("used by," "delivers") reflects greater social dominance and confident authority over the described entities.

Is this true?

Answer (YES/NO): YES